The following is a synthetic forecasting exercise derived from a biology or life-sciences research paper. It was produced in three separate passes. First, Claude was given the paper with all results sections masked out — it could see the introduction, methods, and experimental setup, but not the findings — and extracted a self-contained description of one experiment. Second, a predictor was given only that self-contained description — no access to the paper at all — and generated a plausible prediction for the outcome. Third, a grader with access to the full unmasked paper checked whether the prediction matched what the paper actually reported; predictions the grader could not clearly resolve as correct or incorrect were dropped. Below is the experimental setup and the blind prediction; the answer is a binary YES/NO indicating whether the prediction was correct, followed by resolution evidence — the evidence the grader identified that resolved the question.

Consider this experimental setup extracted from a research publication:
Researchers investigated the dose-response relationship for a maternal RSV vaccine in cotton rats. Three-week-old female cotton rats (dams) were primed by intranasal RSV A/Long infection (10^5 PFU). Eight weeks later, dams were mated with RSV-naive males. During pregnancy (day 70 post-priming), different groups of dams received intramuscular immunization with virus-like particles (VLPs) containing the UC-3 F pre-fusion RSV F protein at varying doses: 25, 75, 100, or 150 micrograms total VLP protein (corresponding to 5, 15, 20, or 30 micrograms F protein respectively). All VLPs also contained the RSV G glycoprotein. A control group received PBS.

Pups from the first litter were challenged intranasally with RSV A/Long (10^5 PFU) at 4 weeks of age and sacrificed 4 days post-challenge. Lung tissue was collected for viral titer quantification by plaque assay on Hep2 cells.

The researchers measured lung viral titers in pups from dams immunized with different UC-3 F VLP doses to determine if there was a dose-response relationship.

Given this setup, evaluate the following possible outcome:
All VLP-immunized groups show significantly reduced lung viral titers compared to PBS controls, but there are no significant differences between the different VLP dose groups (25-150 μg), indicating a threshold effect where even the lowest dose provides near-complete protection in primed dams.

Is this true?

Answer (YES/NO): YES